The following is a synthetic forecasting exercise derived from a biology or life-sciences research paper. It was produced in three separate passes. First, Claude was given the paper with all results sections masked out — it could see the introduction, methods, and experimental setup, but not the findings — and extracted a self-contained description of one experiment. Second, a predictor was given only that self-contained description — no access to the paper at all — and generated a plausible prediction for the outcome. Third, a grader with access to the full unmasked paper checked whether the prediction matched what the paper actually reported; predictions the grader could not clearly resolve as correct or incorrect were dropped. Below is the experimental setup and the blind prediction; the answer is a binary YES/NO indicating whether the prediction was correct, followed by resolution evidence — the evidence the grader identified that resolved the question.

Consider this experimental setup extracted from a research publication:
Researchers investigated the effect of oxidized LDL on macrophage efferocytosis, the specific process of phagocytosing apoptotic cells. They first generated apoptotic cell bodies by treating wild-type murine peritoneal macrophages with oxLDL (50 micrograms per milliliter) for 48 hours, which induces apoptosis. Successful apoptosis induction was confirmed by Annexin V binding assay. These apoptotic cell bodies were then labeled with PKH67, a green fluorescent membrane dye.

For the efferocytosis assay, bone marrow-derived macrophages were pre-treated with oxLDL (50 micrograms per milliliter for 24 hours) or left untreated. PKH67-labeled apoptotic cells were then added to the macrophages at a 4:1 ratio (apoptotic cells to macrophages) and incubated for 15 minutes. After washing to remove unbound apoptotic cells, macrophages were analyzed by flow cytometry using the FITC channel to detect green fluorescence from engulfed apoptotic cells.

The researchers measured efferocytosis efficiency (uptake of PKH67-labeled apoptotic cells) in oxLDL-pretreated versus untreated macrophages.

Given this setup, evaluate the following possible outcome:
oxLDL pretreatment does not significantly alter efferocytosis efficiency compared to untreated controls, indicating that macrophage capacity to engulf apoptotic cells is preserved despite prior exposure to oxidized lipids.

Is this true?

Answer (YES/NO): NO